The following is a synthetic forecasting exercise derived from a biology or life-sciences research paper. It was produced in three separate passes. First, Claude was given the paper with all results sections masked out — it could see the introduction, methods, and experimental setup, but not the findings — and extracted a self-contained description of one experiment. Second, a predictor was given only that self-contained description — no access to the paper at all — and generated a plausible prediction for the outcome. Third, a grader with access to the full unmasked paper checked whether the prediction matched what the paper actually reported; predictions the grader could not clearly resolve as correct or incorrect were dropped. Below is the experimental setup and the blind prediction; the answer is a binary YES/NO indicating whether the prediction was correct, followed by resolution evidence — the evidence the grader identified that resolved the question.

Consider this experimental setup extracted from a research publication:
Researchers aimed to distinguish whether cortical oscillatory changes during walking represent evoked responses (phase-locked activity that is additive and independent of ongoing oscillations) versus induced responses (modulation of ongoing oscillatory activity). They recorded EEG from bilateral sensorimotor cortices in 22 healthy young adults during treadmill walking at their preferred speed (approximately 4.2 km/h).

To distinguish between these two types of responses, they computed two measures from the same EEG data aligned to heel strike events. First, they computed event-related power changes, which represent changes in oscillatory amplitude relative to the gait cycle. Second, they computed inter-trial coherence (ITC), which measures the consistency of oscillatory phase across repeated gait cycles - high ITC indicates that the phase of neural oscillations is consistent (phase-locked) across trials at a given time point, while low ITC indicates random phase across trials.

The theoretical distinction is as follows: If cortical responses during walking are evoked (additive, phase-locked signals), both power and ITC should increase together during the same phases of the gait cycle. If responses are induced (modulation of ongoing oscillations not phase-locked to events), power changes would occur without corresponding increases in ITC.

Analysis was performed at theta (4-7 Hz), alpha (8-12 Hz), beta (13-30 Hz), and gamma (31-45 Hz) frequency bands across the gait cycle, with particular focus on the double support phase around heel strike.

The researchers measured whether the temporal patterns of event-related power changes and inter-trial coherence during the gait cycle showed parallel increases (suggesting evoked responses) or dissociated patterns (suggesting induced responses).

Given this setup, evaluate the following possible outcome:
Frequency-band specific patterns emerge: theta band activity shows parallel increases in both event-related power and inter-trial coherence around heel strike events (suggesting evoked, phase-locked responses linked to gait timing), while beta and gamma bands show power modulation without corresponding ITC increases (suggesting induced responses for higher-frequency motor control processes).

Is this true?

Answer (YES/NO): NO